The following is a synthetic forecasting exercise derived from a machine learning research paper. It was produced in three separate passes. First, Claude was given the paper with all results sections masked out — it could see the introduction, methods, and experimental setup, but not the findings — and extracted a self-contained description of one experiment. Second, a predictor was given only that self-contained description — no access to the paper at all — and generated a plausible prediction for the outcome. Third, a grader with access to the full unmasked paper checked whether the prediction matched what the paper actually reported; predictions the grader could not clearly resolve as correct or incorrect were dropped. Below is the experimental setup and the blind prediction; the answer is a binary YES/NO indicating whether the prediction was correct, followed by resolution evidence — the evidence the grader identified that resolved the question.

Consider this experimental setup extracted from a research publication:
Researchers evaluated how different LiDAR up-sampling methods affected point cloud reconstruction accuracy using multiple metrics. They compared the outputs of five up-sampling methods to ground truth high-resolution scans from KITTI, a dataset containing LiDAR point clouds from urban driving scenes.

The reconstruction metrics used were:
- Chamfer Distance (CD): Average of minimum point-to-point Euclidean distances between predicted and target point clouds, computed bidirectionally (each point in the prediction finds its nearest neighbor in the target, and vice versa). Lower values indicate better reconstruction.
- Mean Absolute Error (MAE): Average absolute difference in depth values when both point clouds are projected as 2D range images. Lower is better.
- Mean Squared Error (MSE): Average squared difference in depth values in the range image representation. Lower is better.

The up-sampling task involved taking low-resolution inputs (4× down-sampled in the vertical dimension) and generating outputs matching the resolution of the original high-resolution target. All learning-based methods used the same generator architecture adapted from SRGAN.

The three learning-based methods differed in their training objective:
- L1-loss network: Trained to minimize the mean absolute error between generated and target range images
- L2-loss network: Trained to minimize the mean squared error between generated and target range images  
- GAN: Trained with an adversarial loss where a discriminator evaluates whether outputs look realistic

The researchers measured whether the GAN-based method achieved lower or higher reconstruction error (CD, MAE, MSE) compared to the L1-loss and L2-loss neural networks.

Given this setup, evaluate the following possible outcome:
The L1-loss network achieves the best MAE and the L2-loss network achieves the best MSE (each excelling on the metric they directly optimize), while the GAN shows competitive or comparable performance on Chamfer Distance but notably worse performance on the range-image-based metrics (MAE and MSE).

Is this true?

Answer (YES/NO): NO